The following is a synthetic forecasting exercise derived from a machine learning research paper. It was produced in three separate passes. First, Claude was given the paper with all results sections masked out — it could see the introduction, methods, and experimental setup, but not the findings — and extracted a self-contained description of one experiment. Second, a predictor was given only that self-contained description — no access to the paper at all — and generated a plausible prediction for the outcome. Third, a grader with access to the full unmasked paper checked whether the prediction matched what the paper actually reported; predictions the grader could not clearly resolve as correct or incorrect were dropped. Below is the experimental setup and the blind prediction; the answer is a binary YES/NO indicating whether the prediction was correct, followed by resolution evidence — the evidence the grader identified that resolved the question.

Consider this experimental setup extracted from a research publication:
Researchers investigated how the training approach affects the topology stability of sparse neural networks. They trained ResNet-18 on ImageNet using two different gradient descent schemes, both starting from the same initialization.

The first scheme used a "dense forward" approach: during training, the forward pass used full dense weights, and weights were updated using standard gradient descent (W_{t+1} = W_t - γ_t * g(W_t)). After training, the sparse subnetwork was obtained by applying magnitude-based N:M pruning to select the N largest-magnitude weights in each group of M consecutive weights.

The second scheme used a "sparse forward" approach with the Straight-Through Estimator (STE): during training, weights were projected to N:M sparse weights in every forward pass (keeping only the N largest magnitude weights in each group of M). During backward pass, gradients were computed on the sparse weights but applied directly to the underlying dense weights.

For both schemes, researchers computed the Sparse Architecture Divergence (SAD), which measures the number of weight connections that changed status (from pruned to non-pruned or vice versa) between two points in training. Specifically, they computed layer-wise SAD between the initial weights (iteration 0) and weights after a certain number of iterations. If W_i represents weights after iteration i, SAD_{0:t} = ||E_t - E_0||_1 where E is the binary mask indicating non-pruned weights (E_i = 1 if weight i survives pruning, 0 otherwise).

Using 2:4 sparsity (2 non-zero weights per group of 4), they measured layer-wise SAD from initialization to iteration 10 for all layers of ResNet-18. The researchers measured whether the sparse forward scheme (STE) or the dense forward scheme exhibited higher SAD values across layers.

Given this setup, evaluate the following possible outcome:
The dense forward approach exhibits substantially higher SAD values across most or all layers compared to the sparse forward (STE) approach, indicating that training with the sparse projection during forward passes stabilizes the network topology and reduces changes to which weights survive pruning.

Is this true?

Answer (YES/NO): NO